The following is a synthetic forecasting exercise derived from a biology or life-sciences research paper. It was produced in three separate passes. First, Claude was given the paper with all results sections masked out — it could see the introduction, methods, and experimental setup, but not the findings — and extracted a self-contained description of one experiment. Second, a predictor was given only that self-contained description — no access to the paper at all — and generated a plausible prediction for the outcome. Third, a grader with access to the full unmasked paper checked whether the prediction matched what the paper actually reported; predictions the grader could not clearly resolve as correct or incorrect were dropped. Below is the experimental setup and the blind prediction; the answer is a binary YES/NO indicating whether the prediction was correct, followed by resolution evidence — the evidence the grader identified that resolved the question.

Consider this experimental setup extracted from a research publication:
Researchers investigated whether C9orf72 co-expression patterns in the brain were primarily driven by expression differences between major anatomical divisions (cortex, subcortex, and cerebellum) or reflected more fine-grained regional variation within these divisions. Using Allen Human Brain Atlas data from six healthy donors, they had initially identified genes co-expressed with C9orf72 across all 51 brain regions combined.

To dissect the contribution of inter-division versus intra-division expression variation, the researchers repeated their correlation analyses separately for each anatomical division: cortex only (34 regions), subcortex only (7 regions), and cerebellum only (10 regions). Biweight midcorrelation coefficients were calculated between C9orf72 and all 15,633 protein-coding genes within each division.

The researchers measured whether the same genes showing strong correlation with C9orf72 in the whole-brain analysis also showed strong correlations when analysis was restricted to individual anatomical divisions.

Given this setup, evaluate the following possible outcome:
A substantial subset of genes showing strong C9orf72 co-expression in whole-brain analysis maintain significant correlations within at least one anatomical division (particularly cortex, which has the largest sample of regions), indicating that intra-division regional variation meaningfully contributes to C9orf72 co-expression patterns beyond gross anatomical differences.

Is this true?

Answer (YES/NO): YES